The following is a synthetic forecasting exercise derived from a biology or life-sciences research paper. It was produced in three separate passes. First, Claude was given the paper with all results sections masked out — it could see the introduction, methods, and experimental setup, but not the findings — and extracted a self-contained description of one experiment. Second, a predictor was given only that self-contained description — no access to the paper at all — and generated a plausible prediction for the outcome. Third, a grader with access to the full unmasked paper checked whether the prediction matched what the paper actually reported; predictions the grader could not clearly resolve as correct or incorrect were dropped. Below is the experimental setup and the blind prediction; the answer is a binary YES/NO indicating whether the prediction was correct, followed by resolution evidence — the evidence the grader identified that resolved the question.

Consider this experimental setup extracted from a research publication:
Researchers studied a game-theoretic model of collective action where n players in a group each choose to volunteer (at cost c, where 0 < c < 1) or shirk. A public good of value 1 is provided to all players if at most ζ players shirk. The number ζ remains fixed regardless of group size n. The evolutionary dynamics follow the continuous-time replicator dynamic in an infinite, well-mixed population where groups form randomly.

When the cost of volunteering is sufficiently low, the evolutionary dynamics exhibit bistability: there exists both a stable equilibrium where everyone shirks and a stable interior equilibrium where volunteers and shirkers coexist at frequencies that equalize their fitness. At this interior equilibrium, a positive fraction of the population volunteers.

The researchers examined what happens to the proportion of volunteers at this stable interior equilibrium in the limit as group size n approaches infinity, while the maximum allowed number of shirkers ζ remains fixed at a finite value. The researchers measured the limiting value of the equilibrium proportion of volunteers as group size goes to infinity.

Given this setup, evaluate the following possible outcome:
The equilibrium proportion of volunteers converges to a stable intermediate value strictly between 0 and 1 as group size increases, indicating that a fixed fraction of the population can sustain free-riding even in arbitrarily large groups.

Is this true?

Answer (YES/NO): NO